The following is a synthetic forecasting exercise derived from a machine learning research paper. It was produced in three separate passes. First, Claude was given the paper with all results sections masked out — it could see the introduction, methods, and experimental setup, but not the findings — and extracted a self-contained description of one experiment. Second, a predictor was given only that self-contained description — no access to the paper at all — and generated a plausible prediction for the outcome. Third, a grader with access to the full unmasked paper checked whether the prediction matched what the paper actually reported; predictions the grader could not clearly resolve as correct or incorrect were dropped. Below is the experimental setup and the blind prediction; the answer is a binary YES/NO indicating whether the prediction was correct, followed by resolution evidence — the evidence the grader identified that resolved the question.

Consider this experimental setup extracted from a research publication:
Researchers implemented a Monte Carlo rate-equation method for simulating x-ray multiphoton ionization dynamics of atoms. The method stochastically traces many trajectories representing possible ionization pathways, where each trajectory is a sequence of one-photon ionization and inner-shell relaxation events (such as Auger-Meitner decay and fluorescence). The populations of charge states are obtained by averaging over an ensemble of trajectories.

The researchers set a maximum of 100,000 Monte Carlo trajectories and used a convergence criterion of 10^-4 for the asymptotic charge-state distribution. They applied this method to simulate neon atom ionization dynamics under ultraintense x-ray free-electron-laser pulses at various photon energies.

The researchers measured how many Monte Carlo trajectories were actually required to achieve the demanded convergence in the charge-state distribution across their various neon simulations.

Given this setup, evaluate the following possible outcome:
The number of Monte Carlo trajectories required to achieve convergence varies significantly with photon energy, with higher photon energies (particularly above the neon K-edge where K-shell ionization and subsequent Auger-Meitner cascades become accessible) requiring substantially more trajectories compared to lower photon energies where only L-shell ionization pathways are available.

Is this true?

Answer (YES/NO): NO